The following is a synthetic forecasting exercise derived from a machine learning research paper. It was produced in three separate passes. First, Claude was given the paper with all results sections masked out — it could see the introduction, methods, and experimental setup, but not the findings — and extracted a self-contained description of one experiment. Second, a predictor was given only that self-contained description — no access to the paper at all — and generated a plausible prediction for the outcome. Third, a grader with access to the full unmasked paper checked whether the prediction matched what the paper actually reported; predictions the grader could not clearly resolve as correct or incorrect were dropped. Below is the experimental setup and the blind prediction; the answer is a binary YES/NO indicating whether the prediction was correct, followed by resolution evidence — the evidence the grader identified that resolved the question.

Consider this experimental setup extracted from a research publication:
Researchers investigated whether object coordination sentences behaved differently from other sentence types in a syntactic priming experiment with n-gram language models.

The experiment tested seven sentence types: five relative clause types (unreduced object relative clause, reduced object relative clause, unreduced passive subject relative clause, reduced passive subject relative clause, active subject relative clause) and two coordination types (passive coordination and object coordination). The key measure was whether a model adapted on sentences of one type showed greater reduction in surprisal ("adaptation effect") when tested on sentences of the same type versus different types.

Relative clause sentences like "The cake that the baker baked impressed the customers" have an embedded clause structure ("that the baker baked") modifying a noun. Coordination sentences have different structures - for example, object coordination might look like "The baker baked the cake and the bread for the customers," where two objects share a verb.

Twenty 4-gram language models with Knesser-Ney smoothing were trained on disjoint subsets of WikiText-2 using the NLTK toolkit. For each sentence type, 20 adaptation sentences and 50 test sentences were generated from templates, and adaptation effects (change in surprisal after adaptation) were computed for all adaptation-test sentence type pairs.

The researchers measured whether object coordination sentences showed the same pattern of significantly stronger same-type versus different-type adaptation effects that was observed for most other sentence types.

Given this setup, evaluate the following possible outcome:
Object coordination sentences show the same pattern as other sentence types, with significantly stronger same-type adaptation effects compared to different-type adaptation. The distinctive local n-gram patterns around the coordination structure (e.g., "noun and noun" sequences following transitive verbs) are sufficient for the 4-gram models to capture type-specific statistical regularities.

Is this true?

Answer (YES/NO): NO